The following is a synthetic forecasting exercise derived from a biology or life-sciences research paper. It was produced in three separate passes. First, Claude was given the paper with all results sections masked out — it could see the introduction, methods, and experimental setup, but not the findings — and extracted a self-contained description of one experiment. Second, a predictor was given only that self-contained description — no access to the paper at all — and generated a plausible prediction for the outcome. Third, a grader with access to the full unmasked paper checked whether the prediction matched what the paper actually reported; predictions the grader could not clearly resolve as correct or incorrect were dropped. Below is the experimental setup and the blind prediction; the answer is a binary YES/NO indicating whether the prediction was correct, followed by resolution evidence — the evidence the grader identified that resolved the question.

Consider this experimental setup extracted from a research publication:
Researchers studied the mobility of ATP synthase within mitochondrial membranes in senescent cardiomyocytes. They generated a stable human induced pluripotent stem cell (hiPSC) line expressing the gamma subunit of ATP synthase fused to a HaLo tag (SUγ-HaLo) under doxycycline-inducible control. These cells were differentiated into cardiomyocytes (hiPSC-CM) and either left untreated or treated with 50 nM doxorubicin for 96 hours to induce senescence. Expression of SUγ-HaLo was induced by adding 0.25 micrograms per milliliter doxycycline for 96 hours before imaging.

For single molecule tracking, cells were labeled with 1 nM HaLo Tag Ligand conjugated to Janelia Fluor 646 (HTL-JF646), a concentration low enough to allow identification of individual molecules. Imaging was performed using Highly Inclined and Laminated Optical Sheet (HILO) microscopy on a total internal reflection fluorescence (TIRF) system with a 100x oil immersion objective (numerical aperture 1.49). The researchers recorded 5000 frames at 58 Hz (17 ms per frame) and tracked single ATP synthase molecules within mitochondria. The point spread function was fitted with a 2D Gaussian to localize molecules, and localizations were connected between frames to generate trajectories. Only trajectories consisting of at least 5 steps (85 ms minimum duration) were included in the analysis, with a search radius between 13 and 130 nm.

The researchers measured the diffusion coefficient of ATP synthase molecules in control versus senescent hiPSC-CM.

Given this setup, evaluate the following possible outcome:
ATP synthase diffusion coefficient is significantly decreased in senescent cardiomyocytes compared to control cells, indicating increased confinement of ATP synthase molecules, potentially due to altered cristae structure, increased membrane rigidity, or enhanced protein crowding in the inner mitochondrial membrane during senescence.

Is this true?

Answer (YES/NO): YES